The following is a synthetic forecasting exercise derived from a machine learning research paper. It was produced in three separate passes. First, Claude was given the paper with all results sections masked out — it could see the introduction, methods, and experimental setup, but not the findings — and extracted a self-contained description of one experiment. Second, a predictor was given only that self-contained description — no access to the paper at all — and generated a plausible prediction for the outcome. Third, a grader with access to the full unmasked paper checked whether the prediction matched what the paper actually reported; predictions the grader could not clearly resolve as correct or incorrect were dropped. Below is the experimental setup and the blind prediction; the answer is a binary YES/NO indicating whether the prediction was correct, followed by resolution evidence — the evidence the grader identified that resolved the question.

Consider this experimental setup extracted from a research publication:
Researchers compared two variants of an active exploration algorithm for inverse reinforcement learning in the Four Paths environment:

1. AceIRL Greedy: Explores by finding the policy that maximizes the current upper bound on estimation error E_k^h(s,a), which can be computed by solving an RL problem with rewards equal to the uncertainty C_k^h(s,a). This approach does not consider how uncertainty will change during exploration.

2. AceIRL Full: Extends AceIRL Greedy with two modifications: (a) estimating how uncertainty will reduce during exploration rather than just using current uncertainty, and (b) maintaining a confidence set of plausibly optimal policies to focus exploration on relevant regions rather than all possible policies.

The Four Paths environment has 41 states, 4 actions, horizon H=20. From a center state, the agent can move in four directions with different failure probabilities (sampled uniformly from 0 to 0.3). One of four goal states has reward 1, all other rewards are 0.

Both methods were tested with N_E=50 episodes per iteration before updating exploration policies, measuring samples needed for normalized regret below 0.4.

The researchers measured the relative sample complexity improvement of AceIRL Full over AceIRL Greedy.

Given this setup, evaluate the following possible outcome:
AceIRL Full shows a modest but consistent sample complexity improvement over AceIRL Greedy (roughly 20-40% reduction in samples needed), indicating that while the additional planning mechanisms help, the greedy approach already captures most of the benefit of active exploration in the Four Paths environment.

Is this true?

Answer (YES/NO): NO